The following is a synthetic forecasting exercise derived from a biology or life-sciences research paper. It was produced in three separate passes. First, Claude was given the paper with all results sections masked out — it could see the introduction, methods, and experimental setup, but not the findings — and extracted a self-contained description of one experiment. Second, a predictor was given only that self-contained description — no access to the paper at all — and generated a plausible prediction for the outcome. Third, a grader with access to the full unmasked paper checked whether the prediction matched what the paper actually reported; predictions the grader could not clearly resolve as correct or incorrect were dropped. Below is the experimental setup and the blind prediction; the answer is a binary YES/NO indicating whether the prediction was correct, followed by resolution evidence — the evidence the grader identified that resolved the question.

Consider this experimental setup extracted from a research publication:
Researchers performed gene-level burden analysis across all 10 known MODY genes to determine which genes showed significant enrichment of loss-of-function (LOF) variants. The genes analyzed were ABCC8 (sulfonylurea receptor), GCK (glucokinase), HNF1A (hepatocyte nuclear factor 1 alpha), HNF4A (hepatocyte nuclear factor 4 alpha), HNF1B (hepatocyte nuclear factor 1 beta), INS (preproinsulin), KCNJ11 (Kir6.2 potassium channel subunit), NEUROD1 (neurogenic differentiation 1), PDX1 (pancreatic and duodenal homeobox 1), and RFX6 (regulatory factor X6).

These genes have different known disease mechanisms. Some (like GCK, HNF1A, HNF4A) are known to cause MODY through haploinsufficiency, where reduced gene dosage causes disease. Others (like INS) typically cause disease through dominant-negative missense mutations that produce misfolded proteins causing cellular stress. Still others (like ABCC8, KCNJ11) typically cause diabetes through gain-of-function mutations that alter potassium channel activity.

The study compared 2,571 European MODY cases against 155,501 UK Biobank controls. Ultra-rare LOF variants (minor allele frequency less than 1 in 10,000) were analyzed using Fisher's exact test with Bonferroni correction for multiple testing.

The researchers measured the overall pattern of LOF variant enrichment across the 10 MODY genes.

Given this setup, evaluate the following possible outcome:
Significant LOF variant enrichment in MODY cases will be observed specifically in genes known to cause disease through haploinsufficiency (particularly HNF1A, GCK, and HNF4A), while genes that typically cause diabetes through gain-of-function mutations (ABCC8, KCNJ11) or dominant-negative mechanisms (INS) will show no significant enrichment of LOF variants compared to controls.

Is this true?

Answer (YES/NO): NO